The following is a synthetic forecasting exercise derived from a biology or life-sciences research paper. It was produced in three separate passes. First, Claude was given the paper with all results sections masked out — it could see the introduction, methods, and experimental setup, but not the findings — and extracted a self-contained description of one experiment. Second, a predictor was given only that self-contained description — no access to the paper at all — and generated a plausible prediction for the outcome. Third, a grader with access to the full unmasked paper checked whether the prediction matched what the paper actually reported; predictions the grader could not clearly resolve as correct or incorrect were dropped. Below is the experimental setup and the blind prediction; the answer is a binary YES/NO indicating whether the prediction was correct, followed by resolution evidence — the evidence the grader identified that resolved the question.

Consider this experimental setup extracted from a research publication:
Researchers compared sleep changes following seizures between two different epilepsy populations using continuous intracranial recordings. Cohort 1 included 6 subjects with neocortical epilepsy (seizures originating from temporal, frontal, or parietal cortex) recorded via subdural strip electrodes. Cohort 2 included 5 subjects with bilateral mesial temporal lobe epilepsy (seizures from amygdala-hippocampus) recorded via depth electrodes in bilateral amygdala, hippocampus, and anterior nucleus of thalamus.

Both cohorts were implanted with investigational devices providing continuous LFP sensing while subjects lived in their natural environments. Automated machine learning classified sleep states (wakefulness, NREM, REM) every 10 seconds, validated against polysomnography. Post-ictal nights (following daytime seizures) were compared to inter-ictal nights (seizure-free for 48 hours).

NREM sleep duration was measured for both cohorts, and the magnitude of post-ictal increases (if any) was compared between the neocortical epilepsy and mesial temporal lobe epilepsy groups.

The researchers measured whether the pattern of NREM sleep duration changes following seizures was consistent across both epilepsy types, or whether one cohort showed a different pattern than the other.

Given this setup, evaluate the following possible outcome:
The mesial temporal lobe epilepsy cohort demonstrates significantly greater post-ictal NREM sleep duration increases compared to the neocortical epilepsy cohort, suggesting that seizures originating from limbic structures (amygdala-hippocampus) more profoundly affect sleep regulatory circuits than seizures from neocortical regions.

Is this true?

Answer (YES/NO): NO